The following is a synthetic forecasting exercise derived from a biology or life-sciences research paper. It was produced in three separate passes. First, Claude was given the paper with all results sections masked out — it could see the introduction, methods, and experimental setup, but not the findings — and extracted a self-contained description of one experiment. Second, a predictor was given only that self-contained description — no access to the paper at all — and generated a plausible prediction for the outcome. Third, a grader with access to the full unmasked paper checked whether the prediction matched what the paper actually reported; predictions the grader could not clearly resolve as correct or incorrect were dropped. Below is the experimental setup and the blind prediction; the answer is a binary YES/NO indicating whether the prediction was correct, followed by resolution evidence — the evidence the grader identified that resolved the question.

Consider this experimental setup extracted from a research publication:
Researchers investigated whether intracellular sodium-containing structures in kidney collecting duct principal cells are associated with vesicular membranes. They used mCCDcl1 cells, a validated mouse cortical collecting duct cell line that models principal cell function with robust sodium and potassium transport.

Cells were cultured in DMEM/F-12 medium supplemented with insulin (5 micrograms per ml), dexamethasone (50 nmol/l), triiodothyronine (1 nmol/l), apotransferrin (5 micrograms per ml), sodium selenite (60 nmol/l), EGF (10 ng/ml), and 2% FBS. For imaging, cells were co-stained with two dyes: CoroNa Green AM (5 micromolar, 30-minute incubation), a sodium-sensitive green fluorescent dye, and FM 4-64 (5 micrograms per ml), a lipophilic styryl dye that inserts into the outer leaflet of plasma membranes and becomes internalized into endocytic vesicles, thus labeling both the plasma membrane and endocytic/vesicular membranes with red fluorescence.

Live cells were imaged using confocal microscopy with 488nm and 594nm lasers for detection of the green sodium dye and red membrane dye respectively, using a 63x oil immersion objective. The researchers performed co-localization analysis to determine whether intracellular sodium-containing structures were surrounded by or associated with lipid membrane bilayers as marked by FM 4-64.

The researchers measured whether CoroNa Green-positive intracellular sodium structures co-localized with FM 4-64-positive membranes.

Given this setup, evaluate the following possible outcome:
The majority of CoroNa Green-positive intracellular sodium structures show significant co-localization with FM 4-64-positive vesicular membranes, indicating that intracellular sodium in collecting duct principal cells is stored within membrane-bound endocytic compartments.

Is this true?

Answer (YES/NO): YES